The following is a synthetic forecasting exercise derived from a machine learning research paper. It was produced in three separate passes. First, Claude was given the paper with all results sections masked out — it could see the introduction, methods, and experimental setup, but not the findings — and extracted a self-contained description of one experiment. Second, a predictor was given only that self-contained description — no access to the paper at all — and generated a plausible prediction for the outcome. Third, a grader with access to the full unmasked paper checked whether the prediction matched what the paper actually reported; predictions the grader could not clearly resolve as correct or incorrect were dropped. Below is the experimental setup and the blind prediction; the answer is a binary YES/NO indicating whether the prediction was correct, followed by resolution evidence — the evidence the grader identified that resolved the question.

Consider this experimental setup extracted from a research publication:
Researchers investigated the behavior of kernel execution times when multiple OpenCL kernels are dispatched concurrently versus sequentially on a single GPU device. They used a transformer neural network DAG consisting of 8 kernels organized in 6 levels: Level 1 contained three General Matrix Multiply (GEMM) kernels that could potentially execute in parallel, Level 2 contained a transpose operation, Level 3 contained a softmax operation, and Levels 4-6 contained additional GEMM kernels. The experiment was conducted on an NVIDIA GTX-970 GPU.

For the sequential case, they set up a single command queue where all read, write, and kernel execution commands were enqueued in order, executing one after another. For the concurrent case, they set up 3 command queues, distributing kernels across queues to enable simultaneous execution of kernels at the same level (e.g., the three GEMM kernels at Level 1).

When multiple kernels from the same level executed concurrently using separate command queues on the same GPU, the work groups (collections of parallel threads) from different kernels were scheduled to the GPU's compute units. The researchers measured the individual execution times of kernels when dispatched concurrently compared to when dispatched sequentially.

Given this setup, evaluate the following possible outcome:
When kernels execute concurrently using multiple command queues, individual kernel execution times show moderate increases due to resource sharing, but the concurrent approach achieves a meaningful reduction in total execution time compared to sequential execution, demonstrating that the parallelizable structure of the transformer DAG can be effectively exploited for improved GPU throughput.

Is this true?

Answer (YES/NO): YES